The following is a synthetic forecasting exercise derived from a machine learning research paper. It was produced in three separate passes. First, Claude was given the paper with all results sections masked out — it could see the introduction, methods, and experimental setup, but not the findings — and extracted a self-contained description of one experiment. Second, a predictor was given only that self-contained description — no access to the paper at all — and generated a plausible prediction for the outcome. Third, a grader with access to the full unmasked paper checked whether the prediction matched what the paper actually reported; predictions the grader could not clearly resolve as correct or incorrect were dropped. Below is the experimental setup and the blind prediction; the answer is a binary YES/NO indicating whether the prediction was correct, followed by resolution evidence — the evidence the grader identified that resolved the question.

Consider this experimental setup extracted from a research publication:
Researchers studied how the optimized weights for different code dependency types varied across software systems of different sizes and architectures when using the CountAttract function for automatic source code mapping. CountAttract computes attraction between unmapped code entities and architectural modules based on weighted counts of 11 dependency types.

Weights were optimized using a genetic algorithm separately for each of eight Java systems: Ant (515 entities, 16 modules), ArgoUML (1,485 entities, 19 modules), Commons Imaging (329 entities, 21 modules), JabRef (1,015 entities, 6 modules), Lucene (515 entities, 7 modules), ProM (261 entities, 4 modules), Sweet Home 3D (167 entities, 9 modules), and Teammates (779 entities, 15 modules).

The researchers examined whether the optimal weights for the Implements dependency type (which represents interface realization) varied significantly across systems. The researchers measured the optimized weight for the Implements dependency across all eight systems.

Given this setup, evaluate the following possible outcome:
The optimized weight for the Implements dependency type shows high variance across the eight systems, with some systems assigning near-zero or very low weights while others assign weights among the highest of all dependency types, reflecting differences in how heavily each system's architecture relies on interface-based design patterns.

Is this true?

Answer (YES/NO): YES